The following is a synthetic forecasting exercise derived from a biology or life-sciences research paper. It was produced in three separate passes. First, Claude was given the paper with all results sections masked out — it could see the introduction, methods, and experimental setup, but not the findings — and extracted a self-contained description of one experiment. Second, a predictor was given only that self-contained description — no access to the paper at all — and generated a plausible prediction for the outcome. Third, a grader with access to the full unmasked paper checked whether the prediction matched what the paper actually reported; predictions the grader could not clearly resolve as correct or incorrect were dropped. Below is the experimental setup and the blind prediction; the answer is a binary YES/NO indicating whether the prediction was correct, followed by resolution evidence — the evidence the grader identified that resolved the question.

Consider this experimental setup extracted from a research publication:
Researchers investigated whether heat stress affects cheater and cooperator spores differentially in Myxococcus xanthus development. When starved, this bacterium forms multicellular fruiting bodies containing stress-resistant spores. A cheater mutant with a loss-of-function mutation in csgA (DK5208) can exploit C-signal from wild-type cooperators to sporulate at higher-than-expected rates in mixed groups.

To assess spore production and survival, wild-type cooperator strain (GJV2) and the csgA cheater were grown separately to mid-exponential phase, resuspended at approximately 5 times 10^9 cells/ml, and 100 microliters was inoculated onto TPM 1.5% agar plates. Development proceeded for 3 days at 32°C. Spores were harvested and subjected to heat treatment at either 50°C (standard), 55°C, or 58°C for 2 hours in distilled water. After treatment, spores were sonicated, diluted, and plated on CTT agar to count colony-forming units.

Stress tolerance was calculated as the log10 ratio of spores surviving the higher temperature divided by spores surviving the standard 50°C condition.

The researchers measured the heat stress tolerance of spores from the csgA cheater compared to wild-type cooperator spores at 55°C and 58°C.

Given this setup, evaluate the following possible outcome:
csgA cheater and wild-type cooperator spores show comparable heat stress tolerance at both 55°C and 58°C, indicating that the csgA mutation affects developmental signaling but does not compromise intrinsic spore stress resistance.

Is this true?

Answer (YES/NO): YES